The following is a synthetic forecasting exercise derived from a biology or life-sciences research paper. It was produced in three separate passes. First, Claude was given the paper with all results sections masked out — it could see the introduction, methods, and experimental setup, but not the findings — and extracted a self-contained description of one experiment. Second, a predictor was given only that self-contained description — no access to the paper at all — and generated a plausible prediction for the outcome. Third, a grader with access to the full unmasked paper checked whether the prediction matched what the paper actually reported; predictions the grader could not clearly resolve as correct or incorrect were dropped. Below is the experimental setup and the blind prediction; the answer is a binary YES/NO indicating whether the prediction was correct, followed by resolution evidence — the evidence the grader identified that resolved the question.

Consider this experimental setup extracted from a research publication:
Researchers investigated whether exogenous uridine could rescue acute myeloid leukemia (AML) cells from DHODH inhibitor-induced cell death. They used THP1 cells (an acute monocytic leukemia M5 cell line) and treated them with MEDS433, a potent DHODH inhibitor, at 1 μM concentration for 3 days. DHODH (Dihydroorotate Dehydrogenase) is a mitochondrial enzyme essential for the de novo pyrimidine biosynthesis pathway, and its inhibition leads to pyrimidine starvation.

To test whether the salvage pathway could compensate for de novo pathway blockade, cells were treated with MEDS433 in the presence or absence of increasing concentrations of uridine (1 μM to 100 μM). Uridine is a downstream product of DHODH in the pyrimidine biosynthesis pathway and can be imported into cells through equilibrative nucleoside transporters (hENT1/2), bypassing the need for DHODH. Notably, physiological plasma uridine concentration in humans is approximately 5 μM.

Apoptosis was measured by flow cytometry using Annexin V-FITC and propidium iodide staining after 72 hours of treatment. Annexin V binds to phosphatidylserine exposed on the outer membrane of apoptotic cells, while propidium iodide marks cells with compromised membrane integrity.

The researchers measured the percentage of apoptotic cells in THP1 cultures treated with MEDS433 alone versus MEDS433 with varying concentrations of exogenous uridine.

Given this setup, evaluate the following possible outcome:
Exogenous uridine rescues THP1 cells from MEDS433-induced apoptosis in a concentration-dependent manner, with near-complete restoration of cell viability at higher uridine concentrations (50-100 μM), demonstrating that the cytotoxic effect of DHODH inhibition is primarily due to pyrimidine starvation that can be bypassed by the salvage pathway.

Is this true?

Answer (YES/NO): YES